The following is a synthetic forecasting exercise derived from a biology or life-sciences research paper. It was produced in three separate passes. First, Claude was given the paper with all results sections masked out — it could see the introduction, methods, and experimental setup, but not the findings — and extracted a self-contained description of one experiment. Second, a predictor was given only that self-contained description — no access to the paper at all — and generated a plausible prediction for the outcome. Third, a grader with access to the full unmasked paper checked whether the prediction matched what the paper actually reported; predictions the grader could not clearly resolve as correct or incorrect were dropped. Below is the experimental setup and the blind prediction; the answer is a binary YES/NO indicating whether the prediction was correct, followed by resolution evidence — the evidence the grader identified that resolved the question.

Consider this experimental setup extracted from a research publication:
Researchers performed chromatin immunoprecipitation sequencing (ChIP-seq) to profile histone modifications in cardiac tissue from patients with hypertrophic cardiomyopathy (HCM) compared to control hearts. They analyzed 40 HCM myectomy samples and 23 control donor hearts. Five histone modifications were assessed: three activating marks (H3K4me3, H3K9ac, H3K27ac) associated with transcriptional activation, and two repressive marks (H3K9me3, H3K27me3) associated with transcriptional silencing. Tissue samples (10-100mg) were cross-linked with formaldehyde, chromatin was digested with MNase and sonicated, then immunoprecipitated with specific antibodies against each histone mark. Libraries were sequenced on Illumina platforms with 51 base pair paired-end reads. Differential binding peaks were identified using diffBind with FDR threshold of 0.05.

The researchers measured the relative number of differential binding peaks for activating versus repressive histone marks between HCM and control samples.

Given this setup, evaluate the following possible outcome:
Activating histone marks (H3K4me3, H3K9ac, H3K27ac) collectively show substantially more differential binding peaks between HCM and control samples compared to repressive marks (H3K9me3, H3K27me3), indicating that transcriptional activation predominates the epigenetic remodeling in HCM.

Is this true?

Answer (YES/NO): NO